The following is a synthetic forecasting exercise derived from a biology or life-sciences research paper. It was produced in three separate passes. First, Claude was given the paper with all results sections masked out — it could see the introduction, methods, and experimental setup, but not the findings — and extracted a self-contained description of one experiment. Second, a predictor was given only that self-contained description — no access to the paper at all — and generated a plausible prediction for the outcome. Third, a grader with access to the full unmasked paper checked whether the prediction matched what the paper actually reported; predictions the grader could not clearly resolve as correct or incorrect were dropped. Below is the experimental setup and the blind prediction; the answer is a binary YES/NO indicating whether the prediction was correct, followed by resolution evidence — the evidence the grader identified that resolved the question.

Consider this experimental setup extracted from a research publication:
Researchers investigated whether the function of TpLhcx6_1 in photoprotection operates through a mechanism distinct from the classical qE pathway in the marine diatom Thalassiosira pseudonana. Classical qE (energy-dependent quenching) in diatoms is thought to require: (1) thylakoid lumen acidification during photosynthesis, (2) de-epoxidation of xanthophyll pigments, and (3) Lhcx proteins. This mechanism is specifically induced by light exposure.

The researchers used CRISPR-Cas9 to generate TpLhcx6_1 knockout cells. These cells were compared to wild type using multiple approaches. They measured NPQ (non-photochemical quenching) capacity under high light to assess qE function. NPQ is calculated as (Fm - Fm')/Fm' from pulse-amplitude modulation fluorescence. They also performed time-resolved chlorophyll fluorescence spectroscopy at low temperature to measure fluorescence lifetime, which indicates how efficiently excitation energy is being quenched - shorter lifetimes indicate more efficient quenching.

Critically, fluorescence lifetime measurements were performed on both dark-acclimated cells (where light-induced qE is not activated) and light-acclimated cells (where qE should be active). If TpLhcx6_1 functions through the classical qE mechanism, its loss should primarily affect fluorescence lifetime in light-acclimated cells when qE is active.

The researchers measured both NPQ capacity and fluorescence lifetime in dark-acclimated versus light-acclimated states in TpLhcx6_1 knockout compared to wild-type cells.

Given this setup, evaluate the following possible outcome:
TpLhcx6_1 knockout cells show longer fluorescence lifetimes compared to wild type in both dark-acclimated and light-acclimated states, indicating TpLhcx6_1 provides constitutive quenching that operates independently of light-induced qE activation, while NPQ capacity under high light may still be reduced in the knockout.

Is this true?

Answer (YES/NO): NO